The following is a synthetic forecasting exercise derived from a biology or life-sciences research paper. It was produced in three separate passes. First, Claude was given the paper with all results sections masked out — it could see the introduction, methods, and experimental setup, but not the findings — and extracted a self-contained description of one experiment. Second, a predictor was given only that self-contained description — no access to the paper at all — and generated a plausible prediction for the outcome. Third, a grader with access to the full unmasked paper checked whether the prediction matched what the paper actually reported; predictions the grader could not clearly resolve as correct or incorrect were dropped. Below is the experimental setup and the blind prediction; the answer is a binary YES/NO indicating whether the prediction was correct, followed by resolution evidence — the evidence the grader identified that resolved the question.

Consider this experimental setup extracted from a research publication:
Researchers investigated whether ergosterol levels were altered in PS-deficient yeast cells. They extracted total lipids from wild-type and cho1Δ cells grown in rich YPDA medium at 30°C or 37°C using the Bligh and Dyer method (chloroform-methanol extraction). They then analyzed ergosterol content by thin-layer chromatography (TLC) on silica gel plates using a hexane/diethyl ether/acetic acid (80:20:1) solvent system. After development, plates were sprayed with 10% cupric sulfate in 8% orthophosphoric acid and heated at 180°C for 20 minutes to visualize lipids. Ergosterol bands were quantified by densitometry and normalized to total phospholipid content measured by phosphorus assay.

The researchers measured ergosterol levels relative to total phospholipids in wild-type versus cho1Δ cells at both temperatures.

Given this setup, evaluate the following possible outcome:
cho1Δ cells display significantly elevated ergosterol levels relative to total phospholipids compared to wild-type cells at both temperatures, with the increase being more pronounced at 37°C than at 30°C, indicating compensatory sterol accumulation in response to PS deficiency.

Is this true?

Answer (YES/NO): NO